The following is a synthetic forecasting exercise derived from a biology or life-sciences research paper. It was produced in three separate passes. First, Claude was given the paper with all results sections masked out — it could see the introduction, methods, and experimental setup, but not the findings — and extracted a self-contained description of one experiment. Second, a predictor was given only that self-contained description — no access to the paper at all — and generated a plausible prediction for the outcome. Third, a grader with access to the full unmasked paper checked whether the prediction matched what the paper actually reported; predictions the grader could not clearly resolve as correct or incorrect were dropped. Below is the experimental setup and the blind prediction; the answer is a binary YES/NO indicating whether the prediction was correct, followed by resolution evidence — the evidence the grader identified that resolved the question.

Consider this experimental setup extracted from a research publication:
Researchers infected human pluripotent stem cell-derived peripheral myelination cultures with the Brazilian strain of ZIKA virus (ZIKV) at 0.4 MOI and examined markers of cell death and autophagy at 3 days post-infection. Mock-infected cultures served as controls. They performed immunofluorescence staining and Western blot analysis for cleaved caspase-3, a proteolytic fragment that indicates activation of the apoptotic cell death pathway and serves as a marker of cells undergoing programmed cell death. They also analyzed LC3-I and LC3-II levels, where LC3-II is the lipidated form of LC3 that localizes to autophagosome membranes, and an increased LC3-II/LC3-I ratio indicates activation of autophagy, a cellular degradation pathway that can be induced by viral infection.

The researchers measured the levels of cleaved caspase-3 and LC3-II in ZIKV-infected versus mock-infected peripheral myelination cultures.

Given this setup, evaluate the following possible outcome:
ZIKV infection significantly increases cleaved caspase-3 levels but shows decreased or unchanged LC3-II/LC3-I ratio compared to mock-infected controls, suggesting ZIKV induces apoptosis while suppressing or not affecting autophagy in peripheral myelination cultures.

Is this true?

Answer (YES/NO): NO